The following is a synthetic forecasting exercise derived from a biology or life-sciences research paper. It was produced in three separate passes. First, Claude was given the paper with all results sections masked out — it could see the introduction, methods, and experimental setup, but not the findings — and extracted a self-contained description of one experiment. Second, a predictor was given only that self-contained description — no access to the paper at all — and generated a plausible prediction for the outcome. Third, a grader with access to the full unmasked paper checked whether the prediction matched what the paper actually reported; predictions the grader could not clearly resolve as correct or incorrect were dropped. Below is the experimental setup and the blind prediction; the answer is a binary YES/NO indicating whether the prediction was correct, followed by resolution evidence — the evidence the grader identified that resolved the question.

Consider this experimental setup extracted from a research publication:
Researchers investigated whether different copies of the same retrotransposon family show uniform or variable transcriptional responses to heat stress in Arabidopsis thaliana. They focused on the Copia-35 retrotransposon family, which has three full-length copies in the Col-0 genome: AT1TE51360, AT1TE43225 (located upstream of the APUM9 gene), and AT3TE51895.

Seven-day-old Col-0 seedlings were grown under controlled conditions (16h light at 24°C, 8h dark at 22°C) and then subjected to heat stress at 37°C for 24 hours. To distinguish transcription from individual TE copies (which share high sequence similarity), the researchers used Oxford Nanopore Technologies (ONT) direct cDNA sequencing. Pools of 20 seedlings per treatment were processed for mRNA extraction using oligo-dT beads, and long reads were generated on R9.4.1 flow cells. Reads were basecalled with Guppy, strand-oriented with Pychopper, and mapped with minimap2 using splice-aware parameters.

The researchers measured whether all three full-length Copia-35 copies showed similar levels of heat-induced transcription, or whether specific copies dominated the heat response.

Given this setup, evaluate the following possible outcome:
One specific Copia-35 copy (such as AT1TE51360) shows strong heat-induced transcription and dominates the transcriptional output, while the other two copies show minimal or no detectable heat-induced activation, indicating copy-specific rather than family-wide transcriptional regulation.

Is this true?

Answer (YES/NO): NO